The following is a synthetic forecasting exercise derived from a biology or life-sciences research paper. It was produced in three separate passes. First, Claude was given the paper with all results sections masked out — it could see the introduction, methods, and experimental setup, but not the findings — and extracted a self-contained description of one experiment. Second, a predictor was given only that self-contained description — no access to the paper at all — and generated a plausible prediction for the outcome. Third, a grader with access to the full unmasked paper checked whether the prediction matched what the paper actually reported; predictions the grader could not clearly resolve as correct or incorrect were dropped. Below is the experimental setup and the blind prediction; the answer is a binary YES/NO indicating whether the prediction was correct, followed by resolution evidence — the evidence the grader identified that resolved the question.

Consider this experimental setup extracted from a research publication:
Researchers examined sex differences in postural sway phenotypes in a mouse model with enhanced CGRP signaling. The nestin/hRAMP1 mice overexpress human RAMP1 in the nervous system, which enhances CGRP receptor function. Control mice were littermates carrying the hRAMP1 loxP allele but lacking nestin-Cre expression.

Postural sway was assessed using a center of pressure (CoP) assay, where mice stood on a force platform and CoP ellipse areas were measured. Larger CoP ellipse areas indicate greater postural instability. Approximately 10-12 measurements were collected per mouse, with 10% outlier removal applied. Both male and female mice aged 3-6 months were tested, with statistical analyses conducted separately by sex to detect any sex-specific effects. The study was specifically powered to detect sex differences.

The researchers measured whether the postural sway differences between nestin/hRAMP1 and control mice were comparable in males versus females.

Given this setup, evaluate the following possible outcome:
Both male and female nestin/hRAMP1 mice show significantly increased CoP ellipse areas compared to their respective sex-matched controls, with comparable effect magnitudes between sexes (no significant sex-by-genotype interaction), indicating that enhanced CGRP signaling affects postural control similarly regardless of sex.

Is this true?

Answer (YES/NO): YES